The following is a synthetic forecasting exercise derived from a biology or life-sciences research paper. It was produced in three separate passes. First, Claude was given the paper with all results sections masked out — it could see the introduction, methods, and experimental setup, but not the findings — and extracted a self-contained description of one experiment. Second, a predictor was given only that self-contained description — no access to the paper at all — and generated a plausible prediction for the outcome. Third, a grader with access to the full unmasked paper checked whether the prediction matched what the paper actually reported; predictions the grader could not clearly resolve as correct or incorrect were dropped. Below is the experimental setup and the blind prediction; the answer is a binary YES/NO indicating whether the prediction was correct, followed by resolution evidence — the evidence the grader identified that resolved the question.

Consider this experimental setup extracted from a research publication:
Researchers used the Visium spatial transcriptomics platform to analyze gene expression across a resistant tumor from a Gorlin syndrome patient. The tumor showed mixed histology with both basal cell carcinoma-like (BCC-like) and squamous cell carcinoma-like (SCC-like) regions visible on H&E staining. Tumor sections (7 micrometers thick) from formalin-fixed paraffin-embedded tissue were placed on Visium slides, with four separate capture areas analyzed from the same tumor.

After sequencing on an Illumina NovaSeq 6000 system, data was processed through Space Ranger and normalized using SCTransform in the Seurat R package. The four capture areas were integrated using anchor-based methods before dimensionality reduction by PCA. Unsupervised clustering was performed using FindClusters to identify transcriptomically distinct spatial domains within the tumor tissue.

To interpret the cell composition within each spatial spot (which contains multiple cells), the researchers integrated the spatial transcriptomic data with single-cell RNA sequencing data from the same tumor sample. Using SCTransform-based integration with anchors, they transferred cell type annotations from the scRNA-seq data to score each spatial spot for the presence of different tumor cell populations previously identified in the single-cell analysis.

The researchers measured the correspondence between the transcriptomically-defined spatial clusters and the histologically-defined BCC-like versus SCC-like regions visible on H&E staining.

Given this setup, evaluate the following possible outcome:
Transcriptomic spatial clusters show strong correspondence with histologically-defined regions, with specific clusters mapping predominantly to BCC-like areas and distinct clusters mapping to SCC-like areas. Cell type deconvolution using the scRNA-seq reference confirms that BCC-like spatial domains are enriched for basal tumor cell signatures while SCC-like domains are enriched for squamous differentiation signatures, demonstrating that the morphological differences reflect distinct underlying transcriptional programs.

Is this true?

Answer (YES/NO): YES